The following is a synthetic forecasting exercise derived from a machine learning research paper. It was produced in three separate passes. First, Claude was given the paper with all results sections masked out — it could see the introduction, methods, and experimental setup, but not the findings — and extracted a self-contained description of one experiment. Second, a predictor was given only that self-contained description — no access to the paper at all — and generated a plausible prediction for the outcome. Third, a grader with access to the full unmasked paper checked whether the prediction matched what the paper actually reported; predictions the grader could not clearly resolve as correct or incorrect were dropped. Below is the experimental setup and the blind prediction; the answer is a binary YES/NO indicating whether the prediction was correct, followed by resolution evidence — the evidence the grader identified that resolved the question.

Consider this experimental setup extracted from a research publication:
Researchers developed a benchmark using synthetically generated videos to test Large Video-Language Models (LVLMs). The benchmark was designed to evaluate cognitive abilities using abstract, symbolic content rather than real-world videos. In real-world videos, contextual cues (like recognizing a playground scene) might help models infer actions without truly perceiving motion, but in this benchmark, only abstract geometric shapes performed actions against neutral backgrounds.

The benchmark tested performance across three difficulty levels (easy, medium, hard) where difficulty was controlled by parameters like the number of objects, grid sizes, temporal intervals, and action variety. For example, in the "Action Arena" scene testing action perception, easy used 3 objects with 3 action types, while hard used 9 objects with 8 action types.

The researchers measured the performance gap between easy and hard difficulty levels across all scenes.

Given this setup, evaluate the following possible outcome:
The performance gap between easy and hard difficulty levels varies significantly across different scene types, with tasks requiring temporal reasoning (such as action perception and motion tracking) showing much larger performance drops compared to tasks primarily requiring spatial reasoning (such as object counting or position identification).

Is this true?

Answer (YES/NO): NO